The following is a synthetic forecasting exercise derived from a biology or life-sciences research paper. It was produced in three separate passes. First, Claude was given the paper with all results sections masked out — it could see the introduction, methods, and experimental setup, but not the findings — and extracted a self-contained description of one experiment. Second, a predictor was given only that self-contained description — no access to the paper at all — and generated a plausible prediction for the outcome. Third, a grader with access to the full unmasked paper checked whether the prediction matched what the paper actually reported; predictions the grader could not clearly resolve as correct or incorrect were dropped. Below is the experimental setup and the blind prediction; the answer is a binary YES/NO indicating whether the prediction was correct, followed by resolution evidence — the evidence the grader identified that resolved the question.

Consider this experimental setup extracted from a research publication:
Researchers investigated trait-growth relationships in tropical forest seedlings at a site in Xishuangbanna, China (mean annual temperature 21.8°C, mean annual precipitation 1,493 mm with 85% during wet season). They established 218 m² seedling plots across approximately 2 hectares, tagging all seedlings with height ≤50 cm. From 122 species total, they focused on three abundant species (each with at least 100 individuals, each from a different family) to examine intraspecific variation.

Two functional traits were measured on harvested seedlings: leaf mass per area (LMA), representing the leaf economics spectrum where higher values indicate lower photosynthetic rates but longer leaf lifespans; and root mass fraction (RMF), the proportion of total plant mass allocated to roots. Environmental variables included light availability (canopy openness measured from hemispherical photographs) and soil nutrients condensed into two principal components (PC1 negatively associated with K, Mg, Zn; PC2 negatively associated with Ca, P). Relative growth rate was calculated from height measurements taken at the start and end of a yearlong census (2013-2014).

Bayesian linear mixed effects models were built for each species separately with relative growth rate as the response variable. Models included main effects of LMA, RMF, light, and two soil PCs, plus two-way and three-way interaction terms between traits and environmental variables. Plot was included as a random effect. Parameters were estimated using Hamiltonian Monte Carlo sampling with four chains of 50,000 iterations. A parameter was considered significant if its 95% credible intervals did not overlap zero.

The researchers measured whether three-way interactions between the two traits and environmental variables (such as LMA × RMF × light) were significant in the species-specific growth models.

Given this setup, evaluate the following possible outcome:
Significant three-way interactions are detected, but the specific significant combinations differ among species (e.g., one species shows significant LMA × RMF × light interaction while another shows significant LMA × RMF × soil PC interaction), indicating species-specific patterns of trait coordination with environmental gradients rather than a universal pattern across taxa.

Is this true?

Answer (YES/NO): YES